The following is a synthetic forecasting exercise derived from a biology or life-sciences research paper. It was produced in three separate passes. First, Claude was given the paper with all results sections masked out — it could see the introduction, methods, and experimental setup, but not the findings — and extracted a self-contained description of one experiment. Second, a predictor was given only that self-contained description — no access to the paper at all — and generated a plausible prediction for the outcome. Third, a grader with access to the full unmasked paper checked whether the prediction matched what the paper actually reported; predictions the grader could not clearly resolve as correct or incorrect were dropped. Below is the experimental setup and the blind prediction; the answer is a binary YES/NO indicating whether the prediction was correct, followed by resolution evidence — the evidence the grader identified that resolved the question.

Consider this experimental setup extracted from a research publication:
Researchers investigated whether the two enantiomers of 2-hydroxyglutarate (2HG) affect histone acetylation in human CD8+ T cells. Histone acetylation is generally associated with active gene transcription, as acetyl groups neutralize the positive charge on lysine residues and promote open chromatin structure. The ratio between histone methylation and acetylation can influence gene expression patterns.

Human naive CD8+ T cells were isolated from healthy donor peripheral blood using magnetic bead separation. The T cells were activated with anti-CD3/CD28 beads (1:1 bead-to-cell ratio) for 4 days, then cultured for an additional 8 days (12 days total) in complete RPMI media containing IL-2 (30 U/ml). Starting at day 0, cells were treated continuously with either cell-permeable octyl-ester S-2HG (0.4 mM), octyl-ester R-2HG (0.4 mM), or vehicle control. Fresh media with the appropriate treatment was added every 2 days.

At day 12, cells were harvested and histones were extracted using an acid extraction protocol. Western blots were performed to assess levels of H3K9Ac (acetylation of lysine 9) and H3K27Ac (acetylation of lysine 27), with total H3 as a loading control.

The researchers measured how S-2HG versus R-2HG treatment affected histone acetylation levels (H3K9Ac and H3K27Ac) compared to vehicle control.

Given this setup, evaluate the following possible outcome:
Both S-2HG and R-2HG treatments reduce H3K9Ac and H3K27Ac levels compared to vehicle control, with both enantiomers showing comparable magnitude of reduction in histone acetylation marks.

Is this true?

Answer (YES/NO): NO